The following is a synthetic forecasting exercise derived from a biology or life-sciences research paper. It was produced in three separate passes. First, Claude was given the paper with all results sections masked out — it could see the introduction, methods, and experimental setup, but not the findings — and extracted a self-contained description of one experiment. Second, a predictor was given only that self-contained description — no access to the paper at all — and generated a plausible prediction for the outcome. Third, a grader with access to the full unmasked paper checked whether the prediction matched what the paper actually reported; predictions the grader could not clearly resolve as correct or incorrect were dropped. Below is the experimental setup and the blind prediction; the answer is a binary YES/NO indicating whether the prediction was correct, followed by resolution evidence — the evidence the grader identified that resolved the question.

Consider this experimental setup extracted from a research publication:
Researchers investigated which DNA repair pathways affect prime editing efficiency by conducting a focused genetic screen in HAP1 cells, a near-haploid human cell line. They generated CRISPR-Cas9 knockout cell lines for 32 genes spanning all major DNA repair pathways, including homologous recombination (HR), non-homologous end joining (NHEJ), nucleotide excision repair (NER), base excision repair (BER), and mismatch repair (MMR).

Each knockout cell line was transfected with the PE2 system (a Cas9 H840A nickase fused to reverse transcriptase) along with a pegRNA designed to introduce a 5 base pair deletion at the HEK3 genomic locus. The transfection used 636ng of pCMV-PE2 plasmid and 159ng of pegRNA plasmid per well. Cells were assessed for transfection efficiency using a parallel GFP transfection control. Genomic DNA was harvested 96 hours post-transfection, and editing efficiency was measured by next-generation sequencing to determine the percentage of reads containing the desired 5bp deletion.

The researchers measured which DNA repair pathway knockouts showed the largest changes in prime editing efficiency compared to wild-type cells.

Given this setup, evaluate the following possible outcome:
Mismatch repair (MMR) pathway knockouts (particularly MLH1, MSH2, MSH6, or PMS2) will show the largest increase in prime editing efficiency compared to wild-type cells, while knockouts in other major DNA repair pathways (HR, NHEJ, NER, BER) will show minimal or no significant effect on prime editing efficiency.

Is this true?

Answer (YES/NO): NO